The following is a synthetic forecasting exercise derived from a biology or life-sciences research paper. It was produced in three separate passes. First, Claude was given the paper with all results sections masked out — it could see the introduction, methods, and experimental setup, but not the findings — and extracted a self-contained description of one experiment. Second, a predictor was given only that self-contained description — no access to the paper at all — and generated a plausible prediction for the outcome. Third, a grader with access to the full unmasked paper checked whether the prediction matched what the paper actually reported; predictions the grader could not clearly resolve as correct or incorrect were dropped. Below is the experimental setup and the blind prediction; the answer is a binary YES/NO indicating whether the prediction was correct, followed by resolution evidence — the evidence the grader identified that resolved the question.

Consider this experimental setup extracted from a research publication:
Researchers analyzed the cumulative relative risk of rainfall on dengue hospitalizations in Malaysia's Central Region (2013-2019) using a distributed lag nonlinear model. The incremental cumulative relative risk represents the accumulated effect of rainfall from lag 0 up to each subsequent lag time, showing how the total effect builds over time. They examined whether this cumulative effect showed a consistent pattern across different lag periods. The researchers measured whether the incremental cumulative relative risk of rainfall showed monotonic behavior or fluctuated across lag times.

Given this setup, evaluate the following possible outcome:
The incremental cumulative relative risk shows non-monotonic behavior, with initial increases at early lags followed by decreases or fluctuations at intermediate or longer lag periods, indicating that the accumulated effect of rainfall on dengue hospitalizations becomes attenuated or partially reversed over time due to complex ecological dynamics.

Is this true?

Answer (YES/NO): NO